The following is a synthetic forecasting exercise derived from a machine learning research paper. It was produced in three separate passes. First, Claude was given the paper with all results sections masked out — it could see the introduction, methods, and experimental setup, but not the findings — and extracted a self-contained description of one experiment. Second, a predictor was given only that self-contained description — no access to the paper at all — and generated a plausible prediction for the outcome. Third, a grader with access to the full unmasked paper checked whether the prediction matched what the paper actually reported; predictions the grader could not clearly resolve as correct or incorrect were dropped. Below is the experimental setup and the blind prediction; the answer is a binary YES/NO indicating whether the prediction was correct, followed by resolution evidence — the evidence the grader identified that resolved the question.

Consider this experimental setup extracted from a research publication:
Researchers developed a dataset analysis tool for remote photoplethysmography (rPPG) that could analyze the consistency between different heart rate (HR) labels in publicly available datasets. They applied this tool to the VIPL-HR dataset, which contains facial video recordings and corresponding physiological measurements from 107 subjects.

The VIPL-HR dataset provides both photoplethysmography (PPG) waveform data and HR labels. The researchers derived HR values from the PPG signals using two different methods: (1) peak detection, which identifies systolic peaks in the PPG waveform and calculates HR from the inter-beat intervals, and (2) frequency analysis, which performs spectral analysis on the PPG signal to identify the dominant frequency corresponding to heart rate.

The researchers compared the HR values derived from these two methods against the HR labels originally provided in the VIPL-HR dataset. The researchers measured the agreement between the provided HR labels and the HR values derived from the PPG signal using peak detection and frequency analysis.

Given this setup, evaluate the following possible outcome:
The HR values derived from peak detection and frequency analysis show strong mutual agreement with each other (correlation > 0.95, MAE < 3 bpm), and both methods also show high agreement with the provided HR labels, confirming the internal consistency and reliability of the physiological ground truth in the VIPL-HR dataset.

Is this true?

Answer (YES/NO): NO